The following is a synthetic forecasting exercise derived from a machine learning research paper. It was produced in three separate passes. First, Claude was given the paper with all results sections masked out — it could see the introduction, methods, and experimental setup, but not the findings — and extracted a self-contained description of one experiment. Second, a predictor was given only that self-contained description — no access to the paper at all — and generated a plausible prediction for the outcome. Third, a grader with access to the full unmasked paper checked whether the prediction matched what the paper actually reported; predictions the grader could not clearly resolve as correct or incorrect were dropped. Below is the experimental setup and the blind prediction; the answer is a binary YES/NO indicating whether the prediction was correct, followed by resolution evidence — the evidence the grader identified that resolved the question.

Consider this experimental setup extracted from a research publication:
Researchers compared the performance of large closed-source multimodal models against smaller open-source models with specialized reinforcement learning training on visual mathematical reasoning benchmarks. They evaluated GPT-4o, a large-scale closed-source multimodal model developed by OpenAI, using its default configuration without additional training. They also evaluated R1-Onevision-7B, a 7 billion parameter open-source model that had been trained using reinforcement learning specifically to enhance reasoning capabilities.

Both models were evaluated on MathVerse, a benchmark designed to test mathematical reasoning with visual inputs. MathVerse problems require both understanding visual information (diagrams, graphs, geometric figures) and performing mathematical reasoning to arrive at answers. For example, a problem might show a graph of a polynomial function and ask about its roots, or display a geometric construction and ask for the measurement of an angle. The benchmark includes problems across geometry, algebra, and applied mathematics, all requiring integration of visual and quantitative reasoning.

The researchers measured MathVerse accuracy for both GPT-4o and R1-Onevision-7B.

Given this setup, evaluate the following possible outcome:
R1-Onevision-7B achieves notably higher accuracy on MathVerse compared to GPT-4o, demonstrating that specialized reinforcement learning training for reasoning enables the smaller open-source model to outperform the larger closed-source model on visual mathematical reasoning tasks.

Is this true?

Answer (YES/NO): YES